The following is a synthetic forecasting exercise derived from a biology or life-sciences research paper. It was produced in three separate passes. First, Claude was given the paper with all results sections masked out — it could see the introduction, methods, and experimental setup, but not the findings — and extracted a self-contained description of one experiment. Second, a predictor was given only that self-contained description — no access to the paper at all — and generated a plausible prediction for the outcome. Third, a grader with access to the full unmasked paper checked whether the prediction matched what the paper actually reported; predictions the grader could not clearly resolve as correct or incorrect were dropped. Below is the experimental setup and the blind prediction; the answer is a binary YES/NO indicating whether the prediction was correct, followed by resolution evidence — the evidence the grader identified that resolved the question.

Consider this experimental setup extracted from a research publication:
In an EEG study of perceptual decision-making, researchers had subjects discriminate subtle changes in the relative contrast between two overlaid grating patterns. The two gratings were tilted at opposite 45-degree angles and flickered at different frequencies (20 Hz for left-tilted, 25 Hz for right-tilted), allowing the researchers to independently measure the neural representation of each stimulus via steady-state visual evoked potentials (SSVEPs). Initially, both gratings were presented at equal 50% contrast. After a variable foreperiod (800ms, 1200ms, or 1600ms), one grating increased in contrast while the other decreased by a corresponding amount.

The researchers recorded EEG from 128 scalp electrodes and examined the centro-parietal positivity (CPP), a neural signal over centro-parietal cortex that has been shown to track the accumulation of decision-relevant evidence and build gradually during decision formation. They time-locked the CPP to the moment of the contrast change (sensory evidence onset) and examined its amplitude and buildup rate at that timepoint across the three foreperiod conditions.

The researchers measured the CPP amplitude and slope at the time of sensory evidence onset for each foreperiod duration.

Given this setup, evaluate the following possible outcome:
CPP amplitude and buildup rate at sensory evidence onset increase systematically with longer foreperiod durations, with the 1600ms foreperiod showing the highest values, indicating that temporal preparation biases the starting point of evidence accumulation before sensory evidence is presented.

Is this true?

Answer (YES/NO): NO